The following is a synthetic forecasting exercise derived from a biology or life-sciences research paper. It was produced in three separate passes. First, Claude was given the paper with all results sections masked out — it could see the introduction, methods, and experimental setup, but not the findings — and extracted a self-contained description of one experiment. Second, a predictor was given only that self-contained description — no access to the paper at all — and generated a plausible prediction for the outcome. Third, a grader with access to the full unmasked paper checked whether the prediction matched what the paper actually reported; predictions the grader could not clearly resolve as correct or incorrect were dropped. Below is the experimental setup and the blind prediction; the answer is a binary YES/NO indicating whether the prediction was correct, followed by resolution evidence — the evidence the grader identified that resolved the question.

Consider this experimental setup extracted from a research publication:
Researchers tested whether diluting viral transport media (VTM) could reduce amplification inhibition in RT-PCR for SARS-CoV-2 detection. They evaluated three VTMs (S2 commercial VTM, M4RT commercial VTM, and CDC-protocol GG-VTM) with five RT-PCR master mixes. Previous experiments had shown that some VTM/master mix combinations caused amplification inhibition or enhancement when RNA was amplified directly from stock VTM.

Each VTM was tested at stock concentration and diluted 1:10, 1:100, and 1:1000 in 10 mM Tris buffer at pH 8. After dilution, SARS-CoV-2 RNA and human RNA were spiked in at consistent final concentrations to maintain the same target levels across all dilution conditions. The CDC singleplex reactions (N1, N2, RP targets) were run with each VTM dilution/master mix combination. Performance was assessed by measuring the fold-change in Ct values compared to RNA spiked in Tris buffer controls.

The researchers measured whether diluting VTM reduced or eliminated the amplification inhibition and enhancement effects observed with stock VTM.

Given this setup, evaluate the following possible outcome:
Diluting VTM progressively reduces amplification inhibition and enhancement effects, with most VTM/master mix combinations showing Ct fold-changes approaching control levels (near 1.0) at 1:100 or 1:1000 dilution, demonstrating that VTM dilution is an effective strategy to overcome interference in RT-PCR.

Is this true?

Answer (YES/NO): YES